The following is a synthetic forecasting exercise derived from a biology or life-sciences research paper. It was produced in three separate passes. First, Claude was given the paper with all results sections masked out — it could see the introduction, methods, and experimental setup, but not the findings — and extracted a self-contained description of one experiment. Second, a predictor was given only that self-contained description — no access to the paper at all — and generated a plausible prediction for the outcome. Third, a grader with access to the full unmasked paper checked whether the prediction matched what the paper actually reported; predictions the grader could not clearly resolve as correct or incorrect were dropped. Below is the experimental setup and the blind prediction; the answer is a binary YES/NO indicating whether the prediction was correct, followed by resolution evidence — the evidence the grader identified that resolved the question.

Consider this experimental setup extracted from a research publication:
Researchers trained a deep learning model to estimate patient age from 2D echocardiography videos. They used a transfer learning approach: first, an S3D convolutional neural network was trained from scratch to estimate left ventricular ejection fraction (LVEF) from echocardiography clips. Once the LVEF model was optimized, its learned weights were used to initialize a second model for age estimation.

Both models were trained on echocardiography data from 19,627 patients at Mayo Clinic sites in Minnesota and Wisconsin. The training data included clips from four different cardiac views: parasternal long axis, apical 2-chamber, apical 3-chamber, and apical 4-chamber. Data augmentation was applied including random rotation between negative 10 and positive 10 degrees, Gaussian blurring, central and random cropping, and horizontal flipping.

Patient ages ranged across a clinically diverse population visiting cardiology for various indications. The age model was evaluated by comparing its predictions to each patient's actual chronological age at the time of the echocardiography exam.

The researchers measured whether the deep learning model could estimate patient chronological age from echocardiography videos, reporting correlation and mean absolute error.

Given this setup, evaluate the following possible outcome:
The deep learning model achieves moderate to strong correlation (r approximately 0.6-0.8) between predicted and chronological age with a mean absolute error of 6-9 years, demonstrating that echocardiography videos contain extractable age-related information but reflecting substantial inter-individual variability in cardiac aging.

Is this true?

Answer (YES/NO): NO